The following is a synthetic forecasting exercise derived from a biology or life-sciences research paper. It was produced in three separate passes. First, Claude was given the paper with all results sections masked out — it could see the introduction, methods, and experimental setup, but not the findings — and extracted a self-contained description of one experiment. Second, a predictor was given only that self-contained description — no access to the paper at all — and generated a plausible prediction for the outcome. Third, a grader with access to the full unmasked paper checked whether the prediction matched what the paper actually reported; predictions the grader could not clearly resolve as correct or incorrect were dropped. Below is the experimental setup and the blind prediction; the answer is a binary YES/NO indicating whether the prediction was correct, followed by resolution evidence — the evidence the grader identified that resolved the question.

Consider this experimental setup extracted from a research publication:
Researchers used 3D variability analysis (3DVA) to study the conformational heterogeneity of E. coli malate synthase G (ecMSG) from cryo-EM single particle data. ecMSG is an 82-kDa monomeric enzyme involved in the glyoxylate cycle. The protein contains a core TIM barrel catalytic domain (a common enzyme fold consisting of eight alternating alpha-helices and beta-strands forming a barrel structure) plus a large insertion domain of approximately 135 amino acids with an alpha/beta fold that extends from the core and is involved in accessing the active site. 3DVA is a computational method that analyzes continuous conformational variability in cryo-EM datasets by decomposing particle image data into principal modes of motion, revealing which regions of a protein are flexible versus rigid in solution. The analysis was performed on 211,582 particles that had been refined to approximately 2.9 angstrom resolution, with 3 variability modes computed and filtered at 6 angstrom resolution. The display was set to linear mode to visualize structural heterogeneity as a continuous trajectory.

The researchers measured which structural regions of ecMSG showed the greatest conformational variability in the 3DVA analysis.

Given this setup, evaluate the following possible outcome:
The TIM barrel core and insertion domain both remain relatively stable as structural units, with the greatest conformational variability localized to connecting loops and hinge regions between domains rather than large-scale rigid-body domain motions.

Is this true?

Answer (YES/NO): NO